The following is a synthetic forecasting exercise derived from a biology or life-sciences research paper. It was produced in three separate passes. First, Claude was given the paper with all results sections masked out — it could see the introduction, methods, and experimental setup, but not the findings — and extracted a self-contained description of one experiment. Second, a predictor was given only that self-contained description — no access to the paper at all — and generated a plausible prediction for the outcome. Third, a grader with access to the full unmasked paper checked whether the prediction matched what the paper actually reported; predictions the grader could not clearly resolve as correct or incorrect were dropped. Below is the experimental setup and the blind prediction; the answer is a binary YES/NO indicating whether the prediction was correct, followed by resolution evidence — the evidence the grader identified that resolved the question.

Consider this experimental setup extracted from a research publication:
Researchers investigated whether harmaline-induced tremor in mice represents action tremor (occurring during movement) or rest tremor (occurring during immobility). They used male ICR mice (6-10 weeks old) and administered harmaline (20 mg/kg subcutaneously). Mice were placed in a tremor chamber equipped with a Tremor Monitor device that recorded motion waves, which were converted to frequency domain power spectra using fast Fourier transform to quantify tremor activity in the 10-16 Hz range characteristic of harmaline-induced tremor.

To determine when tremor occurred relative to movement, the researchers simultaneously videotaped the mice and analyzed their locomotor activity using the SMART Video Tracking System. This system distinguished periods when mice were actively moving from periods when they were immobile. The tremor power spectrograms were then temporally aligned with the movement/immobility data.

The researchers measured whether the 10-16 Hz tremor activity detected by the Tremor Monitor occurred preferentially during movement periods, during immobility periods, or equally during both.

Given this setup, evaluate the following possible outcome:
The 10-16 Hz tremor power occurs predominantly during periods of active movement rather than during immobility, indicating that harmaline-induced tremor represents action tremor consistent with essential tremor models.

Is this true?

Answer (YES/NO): YES